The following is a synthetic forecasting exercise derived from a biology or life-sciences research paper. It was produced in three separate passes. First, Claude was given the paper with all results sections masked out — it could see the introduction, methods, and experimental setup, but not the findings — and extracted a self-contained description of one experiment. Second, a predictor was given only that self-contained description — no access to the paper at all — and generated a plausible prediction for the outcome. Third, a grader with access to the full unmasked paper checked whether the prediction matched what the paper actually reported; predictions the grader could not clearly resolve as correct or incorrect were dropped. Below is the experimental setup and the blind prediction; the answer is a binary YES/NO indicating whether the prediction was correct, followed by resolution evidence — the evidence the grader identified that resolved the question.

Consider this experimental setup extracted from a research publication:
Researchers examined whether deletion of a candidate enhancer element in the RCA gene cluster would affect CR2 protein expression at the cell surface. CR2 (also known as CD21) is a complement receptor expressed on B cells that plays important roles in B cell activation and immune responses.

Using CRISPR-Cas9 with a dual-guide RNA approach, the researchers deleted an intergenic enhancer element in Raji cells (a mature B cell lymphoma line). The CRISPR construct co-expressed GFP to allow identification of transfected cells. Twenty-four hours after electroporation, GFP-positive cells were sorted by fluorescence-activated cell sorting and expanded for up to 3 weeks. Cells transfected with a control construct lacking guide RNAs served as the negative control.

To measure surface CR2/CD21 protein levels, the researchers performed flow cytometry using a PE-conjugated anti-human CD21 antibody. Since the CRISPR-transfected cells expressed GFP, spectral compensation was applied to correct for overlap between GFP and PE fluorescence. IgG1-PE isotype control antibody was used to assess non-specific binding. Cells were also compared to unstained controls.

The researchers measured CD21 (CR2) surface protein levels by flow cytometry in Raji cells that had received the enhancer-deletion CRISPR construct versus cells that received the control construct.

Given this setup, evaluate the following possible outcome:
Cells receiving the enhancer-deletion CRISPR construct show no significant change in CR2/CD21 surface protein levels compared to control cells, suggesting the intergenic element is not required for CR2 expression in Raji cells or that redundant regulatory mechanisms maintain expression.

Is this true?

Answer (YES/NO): NO